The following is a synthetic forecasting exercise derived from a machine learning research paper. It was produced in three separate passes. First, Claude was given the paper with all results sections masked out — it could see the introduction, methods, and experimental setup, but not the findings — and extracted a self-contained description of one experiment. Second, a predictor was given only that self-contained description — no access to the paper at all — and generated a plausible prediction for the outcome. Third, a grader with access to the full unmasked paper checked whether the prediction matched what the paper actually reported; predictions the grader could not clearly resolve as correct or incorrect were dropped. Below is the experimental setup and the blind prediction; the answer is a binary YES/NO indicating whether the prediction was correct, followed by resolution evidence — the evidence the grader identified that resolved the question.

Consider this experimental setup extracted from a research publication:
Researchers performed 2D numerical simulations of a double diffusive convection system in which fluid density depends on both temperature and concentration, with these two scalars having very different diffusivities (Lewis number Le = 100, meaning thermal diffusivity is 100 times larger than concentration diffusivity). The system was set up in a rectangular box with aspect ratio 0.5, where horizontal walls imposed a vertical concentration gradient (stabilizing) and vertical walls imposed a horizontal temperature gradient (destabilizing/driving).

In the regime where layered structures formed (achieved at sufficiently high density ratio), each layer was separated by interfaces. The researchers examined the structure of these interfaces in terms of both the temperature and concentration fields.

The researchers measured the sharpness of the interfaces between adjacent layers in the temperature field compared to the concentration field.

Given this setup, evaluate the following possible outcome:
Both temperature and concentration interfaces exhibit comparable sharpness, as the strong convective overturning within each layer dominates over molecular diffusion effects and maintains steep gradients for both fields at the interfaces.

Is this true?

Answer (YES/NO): NO